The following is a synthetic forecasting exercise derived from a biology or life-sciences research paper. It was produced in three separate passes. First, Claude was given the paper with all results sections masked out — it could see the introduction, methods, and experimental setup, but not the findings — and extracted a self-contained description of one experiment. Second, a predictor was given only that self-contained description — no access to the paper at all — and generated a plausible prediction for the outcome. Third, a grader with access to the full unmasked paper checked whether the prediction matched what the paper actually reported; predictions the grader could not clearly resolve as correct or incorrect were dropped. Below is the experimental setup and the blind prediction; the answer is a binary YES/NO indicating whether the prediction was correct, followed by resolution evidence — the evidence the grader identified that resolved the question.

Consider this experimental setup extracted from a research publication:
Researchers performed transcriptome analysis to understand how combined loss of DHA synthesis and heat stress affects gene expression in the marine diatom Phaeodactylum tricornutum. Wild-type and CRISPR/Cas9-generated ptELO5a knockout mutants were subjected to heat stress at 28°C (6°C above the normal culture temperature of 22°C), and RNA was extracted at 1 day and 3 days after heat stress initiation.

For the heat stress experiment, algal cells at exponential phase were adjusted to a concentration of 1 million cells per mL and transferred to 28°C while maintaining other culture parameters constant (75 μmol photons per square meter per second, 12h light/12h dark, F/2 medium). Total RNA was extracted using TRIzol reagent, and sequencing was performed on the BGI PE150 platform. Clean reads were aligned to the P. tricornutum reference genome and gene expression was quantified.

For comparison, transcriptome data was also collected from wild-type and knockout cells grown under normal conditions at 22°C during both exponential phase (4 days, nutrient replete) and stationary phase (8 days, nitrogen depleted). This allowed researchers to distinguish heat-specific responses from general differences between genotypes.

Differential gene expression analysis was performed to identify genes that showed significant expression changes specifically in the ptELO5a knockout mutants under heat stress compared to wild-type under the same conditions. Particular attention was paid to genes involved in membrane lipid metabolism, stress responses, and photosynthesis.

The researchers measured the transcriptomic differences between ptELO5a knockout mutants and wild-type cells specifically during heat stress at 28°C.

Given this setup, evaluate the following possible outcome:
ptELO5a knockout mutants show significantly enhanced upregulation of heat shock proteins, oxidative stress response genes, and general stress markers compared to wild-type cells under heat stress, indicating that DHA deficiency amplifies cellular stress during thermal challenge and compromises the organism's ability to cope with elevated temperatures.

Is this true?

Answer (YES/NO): NO